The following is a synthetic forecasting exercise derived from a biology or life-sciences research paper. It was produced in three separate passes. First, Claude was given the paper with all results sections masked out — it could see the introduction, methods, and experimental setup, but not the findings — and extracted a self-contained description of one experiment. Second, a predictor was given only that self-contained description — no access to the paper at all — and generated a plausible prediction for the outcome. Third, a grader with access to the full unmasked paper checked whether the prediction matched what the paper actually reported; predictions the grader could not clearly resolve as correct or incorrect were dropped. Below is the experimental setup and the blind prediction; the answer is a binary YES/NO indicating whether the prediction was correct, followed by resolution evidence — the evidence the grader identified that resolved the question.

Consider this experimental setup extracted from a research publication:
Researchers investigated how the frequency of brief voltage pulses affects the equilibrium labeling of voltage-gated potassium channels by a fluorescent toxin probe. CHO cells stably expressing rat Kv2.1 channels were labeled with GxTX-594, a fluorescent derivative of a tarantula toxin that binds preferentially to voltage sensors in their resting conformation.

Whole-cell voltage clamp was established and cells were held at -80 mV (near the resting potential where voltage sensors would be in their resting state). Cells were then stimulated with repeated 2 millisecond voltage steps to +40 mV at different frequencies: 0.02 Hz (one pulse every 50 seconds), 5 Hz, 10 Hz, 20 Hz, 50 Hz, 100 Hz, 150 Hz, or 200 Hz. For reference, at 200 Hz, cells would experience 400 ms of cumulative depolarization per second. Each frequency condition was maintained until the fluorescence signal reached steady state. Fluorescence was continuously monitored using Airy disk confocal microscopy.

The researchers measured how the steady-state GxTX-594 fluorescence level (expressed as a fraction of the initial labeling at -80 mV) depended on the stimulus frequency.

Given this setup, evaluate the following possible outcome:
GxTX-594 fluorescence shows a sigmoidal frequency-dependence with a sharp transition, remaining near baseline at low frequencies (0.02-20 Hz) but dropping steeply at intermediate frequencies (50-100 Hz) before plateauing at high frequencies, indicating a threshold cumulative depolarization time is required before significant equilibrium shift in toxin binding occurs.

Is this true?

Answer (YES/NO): YES